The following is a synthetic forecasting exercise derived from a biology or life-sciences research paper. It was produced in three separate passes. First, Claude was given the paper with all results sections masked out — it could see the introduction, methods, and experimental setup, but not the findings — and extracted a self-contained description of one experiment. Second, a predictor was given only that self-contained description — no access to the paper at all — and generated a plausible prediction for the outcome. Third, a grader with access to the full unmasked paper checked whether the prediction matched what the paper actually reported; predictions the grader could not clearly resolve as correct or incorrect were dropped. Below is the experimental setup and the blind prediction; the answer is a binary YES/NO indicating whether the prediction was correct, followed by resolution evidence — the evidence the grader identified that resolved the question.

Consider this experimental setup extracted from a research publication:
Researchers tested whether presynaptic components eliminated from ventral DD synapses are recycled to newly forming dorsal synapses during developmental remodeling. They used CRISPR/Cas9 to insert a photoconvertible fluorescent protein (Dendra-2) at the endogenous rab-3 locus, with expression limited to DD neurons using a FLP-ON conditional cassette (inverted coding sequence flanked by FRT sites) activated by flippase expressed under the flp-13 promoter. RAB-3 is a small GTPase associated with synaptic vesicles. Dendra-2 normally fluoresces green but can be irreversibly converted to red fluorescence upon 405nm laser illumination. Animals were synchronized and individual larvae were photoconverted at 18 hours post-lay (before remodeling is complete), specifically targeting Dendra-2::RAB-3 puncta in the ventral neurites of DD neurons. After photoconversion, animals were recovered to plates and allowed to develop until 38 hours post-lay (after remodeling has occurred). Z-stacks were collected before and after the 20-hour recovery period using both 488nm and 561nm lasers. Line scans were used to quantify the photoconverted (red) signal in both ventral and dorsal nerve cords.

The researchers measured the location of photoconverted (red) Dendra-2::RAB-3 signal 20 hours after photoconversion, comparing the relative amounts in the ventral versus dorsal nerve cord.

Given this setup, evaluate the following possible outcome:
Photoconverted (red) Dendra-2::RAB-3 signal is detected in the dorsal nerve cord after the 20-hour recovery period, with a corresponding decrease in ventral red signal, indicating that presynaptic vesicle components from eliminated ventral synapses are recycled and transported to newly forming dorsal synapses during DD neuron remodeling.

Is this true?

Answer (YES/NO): YES